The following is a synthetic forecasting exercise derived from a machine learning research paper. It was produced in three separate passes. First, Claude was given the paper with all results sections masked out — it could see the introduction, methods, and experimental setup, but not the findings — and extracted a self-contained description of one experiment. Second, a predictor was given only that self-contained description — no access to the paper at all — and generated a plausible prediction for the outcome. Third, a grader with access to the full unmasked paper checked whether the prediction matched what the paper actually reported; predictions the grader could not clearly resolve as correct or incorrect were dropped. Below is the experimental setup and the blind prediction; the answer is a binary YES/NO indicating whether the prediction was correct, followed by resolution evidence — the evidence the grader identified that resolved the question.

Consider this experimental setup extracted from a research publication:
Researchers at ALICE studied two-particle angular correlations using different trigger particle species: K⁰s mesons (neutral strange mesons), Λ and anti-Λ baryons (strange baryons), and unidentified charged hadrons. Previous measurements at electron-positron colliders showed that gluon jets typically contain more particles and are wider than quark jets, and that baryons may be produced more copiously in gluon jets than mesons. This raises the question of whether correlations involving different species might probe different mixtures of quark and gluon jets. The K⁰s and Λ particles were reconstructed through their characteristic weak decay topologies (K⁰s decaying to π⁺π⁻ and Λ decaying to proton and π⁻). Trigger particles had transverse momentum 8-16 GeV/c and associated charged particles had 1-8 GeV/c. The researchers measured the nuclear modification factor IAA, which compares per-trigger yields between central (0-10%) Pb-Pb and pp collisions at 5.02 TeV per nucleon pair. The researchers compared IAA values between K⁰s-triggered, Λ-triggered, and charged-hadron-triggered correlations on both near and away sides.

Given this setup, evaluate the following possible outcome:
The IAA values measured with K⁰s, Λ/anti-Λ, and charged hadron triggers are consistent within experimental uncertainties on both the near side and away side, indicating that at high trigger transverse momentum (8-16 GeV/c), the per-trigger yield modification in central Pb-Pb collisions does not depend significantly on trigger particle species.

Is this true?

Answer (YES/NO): YES